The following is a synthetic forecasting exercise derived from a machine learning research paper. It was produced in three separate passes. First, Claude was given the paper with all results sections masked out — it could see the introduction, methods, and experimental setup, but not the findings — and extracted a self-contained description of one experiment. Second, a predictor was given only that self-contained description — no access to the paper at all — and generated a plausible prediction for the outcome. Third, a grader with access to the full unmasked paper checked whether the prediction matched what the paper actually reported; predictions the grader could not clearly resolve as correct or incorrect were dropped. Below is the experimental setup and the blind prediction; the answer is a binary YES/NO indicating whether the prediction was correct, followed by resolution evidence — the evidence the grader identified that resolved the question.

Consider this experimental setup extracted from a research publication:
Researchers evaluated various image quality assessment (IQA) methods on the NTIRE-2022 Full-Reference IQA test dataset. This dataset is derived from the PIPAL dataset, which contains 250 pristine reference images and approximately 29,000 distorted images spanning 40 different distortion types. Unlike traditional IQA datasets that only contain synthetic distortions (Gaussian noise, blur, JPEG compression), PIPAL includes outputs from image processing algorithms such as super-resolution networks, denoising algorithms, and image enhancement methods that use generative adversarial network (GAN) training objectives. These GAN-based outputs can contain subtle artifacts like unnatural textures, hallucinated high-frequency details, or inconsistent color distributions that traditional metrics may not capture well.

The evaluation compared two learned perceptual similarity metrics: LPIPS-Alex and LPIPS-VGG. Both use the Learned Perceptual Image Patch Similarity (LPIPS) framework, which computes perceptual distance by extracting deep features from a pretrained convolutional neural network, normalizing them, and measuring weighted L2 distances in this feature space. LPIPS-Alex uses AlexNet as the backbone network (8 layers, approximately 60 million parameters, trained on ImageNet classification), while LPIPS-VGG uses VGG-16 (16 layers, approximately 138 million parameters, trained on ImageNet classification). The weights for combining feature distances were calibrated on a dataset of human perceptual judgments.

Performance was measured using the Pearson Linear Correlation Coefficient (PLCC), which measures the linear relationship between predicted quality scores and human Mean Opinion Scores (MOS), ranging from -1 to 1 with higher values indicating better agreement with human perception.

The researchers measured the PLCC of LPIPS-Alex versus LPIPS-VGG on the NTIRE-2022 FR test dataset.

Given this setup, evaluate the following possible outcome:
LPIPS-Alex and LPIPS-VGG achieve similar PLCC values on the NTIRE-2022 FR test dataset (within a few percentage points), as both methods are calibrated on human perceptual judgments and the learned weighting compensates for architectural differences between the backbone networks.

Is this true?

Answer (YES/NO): NO